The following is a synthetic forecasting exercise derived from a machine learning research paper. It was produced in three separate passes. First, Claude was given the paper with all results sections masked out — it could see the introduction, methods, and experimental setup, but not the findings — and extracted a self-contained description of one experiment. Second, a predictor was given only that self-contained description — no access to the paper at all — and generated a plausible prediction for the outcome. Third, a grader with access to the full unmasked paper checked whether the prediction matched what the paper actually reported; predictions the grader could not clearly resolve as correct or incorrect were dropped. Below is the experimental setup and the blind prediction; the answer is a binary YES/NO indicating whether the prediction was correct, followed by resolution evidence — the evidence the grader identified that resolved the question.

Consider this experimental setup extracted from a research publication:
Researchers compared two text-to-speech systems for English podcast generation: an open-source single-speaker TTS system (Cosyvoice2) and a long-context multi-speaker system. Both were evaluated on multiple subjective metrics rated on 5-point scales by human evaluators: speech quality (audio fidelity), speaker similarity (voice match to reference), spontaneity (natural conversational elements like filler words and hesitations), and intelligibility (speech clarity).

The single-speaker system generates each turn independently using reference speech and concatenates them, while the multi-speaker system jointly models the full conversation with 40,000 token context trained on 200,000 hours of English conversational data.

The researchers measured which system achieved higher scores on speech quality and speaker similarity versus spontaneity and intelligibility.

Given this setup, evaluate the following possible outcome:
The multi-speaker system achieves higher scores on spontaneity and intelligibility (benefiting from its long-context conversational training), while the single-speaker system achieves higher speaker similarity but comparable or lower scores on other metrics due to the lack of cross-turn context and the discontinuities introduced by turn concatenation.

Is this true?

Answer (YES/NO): NO